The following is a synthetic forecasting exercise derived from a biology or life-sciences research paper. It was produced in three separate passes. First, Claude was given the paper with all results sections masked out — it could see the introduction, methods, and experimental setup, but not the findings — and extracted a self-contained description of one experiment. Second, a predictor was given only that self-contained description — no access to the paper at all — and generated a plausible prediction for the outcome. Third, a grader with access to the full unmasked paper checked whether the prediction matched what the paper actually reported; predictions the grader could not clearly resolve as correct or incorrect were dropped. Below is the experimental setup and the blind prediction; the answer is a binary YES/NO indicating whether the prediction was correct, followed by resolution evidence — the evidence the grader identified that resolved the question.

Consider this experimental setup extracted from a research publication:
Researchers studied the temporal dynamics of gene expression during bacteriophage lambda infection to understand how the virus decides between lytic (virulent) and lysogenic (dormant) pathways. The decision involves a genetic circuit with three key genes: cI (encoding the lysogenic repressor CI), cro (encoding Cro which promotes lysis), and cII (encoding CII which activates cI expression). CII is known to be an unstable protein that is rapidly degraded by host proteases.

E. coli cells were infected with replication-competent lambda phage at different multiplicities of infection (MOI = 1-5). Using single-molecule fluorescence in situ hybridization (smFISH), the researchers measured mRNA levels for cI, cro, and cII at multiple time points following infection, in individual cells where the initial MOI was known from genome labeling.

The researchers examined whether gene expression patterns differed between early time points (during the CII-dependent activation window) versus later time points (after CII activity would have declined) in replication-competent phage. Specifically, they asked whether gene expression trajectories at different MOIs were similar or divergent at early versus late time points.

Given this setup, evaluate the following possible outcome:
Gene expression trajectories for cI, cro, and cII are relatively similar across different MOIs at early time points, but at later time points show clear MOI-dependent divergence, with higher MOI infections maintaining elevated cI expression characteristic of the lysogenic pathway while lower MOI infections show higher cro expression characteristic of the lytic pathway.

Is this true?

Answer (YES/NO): NO